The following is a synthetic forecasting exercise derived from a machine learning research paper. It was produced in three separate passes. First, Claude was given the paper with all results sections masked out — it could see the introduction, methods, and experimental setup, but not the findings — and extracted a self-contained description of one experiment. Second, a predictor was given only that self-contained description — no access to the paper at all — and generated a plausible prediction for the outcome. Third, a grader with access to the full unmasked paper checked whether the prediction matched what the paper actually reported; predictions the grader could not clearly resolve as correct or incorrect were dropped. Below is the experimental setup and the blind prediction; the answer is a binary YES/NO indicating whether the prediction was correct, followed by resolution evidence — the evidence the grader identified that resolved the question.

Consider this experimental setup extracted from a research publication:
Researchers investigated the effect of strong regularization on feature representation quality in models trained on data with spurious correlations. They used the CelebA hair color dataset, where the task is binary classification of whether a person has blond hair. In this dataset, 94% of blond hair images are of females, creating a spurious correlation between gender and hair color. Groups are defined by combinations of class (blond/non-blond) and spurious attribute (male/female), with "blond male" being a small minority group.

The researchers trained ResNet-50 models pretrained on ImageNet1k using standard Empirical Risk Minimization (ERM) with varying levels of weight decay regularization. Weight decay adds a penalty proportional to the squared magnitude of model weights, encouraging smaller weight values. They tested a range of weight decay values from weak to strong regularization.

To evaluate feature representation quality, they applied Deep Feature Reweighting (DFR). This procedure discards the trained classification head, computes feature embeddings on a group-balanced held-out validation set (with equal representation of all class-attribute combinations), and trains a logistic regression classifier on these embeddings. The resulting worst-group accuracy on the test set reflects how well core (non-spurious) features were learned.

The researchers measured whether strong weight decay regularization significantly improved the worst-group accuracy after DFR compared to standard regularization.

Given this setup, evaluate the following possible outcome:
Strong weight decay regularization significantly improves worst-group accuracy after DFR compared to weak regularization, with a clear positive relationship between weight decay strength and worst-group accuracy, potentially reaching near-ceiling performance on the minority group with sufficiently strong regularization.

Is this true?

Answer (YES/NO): NO